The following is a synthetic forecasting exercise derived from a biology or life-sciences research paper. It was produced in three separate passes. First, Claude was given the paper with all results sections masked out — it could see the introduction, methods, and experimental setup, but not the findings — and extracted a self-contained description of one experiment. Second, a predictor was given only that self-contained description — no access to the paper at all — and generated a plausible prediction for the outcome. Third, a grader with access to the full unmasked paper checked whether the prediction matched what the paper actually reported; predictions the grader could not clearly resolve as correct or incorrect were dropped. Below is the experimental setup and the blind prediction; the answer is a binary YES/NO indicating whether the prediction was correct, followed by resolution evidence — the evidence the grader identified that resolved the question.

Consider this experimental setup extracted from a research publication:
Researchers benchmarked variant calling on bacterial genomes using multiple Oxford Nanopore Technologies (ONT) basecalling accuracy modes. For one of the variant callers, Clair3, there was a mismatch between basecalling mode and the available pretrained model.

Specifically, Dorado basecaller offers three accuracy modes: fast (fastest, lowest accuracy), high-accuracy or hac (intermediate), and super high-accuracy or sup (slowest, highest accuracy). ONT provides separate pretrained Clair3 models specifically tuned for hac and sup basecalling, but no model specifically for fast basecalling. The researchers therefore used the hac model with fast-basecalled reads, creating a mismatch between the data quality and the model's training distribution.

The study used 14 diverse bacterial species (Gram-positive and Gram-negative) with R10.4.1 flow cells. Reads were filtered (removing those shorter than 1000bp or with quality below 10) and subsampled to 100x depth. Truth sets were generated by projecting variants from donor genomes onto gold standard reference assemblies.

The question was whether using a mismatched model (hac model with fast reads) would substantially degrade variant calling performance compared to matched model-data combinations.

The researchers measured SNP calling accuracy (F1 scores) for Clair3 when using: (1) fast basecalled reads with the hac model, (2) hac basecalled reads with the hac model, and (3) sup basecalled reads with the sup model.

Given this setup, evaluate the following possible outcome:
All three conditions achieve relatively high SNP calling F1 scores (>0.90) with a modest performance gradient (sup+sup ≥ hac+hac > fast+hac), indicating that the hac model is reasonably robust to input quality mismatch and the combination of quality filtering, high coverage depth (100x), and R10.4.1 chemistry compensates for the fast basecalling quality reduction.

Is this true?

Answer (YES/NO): NO